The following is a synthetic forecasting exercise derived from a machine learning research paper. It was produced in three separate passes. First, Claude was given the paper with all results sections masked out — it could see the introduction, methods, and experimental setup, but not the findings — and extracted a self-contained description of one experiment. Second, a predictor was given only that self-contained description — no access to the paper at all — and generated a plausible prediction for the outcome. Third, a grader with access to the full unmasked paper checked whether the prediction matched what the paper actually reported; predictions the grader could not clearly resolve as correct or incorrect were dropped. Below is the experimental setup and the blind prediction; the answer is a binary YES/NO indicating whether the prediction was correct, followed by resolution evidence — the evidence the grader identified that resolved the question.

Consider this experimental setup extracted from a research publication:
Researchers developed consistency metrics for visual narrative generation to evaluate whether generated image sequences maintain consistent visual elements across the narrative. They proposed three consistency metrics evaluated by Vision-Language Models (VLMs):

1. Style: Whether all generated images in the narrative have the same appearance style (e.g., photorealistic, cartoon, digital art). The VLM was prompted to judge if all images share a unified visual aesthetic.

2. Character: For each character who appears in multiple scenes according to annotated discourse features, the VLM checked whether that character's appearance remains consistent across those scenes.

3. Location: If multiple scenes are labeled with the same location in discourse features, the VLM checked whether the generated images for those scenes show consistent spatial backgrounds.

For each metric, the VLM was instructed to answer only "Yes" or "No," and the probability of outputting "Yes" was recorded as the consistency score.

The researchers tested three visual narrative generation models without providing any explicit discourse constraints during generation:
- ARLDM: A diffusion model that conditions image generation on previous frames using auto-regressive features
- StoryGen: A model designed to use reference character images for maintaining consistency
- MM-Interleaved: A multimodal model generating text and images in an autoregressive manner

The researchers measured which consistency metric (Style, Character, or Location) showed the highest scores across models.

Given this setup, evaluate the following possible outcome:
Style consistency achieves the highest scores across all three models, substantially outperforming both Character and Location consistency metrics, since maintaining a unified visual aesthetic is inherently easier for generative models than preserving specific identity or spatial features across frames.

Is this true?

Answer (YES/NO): NO